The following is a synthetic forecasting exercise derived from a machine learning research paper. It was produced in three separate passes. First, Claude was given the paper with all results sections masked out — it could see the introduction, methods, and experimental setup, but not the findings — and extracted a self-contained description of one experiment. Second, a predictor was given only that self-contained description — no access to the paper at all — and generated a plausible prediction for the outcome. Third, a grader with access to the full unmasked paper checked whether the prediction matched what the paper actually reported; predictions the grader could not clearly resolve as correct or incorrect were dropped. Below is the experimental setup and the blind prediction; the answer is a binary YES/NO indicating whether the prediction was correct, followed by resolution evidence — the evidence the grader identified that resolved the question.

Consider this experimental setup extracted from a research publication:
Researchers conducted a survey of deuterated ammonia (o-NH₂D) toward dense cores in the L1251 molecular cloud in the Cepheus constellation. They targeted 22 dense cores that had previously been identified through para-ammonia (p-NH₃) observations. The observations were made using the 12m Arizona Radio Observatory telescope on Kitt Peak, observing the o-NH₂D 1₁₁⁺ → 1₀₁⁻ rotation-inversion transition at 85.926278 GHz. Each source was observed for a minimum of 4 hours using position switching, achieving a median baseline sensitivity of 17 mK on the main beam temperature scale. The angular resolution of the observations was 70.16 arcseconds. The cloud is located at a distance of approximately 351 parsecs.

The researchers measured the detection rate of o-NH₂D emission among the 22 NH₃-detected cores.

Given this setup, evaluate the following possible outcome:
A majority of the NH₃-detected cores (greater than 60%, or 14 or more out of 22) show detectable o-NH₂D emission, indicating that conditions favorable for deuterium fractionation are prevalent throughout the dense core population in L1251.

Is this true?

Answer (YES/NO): NO